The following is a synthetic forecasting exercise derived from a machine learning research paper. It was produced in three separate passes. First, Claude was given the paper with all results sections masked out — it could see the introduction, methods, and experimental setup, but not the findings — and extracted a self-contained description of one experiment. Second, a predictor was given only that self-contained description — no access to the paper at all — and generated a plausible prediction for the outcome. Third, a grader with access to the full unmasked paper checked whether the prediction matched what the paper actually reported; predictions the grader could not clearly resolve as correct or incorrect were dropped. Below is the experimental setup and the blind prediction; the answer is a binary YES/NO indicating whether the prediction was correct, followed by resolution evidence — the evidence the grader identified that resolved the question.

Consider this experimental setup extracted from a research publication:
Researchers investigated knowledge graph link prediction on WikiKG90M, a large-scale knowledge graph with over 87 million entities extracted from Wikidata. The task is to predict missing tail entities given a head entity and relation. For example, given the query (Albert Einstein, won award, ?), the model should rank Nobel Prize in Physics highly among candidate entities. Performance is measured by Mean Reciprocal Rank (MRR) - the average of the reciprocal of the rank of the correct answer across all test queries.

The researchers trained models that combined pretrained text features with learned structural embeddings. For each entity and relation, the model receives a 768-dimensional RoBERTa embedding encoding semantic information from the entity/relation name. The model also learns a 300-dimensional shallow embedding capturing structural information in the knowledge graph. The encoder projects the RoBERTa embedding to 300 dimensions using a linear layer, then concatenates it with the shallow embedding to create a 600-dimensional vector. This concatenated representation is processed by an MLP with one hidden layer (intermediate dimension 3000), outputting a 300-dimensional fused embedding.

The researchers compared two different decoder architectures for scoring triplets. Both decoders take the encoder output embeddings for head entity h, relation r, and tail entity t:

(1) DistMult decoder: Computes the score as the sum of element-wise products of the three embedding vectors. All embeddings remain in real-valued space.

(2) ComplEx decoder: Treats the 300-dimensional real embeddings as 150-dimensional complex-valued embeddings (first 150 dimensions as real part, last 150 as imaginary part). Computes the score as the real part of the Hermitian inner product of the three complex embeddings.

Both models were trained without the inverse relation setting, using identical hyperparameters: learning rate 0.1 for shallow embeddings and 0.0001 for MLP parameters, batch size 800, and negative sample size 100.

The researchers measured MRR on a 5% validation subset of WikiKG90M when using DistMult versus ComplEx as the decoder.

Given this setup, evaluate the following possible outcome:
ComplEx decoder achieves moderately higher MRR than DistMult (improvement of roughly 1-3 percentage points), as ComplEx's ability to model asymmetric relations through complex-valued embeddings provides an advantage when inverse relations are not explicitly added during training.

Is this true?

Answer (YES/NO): NO